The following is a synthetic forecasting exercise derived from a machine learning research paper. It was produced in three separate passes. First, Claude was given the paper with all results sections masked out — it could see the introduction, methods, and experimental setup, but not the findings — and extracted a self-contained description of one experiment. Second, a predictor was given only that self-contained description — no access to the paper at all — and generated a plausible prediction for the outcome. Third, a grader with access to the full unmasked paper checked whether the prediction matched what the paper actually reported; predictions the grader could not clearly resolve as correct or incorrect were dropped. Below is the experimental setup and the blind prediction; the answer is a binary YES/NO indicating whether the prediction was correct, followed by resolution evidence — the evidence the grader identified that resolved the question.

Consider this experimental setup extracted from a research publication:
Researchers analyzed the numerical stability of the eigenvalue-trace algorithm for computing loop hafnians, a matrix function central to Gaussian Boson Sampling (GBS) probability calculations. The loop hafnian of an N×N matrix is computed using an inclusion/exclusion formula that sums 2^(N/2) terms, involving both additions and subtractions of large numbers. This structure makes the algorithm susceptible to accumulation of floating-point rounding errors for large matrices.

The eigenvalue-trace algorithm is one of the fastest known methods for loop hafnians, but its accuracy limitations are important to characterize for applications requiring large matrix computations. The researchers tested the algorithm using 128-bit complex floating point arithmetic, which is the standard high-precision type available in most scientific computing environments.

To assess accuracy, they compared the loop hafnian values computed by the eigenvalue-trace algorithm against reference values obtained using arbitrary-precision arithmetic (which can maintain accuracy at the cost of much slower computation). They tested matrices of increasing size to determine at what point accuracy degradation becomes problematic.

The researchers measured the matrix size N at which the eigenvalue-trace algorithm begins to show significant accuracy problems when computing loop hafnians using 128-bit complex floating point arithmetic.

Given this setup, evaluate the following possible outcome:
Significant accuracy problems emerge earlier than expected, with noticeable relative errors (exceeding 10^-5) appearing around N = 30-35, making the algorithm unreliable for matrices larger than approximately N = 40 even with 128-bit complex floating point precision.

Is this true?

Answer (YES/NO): NO